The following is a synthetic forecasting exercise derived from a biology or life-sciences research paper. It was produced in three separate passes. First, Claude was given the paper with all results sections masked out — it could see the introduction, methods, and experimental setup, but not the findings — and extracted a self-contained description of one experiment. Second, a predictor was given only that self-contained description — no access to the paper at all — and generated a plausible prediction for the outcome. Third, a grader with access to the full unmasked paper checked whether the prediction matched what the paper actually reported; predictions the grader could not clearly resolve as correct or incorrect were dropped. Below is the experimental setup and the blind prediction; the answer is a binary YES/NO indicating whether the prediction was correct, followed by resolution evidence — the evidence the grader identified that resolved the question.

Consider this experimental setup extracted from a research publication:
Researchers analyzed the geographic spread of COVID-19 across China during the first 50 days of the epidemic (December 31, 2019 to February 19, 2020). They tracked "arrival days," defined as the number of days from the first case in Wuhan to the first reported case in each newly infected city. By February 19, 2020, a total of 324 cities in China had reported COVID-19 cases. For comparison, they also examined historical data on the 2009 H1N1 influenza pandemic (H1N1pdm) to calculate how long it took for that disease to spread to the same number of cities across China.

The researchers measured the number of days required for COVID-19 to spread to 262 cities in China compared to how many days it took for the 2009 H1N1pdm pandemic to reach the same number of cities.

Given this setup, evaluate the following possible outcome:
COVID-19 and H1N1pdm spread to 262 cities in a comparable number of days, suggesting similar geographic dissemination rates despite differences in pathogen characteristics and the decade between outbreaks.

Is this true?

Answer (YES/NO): NO